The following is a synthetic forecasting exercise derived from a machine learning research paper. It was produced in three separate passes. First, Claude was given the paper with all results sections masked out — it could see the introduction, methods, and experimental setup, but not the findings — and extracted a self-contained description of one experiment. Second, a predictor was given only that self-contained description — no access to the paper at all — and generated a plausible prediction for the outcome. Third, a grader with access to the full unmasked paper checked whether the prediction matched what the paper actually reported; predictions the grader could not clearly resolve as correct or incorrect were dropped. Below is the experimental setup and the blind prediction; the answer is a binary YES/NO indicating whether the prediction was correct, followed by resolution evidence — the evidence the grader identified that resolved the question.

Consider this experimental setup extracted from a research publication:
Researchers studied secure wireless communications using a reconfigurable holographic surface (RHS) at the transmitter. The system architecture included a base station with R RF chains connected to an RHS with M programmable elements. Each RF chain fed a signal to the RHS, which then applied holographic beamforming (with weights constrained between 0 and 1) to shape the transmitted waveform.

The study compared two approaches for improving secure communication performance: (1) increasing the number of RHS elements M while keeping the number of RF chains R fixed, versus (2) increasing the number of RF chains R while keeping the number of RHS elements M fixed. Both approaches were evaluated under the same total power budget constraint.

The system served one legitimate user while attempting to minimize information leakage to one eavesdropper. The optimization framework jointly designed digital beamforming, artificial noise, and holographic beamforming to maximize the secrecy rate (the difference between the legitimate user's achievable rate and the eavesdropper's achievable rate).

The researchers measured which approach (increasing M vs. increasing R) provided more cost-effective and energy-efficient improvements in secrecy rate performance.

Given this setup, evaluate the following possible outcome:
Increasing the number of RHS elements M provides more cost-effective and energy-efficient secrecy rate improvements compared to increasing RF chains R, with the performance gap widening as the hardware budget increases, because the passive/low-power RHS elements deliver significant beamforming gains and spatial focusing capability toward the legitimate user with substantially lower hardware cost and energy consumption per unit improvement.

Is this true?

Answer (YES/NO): YES